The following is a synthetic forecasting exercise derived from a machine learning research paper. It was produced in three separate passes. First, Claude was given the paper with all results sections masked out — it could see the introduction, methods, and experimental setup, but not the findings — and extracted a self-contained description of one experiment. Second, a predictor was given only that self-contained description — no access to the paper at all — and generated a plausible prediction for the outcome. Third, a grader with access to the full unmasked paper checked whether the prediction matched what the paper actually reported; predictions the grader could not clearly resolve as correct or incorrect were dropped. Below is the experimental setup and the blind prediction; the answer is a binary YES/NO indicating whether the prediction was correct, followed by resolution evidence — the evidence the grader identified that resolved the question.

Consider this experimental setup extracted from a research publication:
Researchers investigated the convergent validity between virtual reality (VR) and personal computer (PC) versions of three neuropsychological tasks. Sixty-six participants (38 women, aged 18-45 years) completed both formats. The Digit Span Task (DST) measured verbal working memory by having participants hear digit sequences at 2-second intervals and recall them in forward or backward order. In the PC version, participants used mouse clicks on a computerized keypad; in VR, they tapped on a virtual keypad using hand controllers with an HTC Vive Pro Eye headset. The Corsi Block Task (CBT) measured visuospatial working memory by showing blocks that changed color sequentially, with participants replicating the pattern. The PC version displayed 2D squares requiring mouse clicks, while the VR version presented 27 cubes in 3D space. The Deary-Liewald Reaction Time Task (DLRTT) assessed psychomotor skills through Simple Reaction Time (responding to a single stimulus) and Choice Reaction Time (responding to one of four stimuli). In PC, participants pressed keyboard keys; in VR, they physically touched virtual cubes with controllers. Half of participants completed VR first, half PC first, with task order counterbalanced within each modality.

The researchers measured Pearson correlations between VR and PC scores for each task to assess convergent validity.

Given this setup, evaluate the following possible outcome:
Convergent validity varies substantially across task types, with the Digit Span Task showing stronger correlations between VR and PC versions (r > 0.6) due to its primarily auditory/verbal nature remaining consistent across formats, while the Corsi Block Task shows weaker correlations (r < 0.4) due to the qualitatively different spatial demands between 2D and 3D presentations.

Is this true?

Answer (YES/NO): NO